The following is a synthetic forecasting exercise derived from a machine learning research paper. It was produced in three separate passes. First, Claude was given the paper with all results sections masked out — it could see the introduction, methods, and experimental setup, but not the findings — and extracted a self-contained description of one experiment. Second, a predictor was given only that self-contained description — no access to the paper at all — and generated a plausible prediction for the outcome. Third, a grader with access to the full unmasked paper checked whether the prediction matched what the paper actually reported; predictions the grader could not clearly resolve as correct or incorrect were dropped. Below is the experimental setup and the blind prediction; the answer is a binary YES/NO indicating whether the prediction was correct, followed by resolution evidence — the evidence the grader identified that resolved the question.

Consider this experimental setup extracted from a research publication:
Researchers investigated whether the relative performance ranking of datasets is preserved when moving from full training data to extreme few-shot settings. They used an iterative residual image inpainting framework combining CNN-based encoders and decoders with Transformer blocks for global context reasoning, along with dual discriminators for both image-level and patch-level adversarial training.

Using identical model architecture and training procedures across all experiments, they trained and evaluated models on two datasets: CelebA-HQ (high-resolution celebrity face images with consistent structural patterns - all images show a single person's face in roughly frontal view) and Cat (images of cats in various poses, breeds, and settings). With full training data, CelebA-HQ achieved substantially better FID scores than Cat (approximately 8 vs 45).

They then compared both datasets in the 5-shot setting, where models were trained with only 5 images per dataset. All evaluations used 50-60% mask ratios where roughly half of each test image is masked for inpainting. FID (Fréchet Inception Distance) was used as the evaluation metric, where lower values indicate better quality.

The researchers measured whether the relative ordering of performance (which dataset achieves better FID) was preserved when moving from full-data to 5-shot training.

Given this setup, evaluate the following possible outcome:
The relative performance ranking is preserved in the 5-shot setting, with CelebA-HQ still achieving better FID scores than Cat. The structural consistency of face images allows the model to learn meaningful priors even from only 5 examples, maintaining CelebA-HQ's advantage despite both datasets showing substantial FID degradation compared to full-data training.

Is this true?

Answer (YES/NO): YES